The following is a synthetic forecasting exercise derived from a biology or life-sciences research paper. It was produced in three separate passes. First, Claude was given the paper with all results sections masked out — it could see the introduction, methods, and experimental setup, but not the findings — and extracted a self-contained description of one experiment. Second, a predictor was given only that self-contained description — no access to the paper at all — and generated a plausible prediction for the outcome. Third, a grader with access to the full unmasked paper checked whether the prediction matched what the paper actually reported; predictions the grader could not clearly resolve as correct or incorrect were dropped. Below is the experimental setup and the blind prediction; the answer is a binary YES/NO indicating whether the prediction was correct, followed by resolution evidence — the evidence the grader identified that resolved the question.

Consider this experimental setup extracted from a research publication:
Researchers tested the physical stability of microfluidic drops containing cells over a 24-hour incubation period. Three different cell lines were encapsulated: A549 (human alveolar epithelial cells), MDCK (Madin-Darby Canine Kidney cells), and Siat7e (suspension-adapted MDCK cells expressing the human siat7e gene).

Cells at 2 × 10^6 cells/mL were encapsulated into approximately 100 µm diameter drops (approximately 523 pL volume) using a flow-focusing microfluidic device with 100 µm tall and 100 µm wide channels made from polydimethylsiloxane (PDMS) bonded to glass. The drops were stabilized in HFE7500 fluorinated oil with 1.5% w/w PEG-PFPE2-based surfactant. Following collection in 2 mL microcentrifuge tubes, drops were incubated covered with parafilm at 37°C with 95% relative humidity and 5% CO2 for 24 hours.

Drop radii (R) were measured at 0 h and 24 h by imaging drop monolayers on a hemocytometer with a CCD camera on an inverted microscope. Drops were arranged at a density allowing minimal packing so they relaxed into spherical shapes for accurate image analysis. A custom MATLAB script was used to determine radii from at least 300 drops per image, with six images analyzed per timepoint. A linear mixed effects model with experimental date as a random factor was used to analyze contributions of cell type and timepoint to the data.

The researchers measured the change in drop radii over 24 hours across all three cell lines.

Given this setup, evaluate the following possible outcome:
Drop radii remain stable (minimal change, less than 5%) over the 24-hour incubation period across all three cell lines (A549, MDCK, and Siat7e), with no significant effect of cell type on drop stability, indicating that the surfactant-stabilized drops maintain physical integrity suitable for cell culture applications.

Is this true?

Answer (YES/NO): NO